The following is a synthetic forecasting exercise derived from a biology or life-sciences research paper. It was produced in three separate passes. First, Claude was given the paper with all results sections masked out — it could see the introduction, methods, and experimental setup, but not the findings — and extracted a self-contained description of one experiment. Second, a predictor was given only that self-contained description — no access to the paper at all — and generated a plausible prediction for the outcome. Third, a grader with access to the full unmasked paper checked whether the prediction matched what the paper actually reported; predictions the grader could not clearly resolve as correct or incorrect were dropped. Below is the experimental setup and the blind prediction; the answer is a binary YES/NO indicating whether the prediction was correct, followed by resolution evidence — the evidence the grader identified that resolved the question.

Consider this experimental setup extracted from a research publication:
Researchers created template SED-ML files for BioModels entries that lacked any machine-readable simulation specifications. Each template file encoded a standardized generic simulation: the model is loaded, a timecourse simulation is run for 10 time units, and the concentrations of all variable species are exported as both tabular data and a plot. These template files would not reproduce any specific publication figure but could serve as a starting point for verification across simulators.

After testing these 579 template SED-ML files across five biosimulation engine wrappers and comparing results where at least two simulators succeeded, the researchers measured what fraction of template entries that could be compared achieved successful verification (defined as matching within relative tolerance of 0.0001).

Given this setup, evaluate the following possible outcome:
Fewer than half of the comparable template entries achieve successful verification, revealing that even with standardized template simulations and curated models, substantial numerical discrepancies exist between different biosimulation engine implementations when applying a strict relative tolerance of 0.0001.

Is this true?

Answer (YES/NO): NO